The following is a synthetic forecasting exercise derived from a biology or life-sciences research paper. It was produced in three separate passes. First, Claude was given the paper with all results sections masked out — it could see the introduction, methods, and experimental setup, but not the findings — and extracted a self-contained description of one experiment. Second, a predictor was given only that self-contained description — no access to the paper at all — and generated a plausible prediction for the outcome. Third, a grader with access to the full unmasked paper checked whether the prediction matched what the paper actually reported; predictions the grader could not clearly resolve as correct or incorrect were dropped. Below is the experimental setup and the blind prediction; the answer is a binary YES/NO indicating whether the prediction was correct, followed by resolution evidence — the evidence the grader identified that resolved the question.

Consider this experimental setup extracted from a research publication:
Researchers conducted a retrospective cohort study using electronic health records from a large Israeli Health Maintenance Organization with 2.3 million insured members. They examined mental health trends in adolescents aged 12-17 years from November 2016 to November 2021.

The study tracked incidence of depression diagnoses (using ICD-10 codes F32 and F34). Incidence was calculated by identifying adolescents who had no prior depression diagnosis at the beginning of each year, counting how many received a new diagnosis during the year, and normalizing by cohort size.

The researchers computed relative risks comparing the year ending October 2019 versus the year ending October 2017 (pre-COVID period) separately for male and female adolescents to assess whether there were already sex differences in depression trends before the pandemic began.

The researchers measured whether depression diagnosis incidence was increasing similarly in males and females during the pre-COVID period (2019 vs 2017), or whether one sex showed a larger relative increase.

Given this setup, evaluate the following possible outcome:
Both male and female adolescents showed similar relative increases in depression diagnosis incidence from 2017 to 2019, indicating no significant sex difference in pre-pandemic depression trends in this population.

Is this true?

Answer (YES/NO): YES